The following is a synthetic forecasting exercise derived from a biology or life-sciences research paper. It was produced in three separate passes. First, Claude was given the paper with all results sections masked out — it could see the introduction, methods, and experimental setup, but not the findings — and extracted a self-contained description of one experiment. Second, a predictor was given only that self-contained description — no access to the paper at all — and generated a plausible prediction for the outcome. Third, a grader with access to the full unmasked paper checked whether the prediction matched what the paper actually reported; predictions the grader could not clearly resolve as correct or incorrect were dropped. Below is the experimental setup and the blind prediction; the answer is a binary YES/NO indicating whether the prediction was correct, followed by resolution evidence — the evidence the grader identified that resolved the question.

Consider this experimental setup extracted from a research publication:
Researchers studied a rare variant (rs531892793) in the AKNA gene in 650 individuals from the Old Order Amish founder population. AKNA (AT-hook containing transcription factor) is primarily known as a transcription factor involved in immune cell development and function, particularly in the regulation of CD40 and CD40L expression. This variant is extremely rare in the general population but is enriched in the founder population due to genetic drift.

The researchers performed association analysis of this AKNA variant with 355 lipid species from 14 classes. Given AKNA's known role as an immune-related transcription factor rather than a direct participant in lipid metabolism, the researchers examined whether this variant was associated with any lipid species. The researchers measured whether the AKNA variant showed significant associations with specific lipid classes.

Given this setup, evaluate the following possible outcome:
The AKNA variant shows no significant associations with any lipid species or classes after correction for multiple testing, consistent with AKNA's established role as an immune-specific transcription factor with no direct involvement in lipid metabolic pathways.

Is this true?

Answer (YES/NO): NO